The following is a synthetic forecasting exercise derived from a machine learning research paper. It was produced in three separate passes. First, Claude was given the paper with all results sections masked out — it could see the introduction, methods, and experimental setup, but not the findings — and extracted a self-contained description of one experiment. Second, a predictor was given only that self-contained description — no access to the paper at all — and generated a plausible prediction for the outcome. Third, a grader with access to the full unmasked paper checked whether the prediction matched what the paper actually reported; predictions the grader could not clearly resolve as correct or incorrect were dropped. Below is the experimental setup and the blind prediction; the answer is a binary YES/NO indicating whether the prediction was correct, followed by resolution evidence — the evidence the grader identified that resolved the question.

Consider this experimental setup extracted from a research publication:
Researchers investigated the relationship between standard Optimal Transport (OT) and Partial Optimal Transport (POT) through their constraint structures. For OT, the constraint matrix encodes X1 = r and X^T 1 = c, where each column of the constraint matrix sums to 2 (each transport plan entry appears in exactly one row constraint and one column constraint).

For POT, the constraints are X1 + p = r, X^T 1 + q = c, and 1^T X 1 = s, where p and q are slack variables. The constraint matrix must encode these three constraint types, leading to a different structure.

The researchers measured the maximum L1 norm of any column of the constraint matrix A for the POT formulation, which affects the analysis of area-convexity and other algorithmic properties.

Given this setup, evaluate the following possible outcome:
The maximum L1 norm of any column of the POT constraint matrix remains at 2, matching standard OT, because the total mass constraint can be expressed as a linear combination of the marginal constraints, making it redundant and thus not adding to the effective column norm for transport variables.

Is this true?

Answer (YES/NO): NO